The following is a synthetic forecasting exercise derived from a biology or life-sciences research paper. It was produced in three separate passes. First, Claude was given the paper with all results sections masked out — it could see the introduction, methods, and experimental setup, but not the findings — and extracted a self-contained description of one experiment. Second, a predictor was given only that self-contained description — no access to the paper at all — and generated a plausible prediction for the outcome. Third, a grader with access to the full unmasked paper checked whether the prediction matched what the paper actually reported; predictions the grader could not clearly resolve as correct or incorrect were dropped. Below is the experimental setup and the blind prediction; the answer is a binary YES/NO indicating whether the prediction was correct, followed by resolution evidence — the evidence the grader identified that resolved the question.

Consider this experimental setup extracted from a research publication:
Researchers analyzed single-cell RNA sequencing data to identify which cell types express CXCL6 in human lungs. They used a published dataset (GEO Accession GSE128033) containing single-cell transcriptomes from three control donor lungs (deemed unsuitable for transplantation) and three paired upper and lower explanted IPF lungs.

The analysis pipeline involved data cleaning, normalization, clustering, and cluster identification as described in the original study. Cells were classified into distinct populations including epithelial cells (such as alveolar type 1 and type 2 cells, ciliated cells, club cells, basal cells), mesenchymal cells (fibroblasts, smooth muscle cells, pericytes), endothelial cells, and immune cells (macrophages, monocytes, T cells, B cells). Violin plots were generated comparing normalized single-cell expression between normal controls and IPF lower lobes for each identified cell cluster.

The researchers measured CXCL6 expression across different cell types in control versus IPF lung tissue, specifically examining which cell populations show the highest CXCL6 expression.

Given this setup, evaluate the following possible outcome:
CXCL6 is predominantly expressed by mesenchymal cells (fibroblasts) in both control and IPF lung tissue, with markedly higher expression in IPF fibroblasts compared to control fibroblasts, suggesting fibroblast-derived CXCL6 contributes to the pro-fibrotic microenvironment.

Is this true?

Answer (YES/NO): NO